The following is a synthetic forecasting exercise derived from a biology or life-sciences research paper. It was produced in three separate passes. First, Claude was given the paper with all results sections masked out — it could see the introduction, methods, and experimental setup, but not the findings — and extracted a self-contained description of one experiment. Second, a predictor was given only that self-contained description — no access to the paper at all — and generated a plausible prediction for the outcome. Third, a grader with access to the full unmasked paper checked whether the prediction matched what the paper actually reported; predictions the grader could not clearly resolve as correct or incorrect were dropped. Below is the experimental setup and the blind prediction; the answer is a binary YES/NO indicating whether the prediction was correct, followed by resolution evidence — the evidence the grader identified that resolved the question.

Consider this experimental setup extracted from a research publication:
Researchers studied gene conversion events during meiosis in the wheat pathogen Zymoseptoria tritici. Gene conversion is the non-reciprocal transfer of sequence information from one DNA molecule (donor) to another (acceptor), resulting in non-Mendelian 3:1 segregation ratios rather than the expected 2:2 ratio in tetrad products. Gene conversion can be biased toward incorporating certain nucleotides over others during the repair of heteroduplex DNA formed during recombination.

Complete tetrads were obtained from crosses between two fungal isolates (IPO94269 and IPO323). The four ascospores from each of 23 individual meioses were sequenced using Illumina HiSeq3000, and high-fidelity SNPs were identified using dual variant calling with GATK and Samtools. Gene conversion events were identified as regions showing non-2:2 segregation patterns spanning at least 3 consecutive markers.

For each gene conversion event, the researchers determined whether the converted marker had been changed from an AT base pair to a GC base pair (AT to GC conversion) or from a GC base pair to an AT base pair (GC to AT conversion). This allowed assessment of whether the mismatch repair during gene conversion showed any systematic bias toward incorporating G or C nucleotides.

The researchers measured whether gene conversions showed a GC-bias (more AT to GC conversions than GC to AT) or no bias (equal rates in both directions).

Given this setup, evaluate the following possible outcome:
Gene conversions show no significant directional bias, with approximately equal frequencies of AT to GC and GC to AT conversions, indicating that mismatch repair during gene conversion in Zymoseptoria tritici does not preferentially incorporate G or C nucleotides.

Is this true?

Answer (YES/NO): NO